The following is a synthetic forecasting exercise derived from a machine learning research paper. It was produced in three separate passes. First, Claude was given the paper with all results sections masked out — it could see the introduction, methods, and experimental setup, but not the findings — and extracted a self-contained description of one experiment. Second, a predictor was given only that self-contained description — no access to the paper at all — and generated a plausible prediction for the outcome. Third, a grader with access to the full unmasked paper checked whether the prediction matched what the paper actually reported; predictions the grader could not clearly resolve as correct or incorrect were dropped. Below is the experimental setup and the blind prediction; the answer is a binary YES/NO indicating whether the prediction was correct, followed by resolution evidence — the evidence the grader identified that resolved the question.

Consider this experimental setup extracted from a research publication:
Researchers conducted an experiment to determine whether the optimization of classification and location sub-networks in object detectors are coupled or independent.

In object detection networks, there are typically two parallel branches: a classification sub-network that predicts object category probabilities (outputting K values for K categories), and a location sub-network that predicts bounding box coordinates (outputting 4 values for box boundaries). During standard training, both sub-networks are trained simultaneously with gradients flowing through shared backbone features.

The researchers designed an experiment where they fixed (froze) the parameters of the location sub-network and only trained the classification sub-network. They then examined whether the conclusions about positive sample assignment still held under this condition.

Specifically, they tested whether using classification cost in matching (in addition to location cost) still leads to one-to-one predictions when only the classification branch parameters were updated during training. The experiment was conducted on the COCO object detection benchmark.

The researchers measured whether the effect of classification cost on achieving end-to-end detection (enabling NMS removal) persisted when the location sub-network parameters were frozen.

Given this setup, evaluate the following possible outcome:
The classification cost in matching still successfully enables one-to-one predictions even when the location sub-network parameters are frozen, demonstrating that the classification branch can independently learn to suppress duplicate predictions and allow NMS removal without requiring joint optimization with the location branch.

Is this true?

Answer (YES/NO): YES